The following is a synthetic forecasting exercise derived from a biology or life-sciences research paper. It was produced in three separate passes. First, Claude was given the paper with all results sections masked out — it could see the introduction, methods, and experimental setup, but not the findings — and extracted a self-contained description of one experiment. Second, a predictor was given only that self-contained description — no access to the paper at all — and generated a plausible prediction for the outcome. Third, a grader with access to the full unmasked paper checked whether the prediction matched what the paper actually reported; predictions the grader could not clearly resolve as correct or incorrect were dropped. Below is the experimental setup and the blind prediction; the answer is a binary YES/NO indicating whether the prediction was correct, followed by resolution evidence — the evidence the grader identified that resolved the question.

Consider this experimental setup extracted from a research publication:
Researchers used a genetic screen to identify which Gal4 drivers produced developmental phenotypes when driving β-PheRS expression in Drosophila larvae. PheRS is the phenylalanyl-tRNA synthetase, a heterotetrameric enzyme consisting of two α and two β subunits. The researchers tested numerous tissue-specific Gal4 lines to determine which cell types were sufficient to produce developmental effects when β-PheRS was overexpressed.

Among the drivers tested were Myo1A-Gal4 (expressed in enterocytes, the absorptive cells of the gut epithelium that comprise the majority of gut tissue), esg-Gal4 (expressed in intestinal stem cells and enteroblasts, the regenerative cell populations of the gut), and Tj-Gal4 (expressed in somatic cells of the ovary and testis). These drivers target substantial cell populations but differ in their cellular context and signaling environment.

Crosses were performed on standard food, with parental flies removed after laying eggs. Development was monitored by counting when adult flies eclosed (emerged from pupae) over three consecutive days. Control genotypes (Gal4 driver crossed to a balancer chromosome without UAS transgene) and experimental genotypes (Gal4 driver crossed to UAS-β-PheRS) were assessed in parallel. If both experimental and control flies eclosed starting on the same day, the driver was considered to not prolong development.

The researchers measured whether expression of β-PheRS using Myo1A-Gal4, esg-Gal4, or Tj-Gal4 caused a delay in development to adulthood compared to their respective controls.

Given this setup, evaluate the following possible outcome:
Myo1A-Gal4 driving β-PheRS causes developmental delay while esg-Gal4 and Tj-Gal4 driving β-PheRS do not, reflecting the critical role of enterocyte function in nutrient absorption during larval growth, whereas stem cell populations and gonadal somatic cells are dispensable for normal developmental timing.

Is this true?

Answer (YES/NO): NO